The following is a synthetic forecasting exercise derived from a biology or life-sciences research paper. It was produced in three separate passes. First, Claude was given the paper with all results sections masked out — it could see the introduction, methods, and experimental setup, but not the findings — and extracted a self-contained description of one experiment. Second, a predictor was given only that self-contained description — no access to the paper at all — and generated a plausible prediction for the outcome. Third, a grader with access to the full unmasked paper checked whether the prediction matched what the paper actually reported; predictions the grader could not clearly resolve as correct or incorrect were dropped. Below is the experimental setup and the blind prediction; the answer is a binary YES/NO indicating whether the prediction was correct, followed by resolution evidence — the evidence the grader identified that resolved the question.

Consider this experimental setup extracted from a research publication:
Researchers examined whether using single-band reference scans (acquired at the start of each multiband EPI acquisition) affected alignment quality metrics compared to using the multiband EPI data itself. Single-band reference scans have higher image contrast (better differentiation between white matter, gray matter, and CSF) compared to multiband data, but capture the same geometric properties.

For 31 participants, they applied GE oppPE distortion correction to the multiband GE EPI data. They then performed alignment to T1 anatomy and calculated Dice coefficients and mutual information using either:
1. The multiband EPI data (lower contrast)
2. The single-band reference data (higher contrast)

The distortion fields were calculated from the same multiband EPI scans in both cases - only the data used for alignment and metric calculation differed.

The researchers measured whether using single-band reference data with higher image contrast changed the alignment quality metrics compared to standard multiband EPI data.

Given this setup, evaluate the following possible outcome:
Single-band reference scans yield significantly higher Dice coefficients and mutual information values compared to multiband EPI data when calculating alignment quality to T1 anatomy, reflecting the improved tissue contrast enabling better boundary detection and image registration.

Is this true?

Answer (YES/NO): NO